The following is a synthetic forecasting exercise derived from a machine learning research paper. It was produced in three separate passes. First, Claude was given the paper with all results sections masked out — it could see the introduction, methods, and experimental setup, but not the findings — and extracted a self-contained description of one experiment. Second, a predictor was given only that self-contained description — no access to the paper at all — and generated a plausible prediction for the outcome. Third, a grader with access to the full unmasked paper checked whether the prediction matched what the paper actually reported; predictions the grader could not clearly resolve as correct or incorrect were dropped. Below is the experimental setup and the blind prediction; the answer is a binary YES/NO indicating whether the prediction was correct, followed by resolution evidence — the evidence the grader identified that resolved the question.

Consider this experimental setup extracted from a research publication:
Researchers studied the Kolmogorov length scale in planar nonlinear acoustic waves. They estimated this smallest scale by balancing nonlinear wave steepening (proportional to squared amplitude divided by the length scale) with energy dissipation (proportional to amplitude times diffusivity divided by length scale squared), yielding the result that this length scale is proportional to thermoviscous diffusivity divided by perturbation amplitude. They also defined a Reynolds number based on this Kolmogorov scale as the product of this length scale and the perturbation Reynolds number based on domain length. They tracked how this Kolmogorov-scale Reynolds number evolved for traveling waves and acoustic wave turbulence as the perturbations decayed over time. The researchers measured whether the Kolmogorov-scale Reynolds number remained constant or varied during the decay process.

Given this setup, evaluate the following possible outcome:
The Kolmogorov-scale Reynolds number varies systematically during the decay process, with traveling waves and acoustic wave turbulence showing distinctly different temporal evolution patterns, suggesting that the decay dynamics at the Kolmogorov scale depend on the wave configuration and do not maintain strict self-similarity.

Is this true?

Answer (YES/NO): NO